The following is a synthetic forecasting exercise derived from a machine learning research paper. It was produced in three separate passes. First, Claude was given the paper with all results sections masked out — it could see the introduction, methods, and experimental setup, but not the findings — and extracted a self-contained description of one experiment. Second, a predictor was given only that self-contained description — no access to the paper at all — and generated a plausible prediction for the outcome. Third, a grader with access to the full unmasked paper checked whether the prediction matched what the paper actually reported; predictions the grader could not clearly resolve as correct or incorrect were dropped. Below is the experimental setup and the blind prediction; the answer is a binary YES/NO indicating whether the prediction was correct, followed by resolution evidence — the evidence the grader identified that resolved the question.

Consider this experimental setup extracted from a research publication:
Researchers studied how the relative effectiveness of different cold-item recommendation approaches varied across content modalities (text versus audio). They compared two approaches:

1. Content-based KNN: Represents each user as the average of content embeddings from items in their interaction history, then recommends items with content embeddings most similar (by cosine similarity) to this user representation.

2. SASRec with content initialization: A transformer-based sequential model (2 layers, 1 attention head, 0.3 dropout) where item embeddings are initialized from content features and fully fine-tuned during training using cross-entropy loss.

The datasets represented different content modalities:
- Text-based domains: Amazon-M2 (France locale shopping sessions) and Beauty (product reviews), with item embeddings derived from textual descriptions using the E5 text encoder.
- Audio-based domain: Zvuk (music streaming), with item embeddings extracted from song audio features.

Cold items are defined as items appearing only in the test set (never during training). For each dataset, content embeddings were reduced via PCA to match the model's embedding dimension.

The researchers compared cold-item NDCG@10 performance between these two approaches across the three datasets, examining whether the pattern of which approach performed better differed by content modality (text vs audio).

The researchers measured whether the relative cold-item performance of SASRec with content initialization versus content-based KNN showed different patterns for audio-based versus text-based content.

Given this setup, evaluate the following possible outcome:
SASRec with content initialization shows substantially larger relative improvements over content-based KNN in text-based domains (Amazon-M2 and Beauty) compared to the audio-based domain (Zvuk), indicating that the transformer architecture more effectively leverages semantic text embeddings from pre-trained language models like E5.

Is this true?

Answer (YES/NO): NO